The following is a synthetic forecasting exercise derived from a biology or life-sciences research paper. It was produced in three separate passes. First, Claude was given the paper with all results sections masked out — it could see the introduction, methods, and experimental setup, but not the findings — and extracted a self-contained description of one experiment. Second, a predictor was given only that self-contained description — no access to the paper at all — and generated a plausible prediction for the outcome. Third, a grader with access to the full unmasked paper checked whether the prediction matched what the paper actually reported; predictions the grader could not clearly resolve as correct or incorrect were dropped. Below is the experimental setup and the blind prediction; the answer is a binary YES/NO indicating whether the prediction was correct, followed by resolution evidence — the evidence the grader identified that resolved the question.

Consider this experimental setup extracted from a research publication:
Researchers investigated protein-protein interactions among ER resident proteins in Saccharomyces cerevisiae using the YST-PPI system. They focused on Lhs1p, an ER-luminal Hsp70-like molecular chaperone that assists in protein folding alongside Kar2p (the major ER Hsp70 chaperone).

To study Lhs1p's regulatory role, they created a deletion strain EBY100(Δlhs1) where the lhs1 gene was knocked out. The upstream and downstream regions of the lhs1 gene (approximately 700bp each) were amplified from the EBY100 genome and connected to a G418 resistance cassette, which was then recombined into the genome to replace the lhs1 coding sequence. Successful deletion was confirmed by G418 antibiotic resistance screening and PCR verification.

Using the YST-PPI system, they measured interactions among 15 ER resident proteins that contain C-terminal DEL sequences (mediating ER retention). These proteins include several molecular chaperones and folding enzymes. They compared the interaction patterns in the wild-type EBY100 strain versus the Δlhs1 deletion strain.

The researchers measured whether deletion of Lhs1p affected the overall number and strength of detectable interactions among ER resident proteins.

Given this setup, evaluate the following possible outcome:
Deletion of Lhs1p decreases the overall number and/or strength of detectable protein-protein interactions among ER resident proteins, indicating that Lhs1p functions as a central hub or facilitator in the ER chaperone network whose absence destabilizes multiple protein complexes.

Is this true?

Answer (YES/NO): YES